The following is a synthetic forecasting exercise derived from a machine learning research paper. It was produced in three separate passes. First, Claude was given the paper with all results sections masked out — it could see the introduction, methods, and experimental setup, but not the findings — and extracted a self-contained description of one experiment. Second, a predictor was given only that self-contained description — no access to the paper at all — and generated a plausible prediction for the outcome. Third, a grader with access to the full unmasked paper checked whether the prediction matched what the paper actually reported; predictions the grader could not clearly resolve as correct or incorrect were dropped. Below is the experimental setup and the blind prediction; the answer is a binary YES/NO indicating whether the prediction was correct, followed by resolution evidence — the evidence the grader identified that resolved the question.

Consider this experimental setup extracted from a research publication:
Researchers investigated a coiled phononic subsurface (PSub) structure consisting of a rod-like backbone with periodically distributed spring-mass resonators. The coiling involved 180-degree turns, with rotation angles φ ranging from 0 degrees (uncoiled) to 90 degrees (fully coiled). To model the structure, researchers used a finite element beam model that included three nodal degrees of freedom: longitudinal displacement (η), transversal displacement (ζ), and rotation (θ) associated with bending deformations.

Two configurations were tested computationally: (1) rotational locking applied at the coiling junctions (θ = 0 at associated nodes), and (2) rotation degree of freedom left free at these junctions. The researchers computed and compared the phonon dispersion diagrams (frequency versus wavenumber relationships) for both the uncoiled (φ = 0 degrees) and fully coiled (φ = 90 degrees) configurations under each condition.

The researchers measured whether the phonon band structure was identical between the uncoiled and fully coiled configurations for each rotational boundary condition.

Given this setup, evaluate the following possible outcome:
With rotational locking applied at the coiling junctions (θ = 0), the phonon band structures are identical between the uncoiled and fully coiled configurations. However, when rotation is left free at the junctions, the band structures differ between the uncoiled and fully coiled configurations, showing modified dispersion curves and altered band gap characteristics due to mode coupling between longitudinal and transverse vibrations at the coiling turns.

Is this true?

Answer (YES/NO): YES